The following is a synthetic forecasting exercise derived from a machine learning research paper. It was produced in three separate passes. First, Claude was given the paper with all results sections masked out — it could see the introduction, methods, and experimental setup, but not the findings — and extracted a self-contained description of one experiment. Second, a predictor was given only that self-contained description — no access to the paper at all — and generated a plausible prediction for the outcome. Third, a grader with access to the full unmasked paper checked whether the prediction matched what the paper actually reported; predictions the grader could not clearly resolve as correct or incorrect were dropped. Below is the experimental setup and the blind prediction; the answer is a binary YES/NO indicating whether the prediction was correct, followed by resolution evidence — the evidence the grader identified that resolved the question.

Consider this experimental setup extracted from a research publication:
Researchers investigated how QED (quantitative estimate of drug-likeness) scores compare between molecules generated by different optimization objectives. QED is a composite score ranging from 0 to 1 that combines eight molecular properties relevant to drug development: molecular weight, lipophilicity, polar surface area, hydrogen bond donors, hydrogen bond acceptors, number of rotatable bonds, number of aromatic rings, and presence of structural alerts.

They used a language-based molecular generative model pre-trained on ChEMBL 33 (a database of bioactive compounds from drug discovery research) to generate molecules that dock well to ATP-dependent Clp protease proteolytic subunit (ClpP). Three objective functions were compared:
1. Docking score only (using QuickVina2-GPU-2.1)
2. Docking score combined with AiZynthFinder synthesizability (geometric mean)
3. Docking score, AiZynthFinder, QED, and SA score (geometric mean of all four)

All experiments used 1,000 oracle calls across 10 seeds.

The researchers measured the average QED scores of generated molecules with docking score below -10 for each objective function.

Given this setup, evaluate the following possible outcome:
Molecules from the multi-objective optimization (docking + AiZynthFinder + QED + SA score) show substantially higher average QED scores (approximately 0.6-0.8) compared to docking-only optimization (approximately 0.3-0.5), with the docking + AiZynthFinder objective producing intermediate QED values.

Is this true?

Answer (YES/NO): NO